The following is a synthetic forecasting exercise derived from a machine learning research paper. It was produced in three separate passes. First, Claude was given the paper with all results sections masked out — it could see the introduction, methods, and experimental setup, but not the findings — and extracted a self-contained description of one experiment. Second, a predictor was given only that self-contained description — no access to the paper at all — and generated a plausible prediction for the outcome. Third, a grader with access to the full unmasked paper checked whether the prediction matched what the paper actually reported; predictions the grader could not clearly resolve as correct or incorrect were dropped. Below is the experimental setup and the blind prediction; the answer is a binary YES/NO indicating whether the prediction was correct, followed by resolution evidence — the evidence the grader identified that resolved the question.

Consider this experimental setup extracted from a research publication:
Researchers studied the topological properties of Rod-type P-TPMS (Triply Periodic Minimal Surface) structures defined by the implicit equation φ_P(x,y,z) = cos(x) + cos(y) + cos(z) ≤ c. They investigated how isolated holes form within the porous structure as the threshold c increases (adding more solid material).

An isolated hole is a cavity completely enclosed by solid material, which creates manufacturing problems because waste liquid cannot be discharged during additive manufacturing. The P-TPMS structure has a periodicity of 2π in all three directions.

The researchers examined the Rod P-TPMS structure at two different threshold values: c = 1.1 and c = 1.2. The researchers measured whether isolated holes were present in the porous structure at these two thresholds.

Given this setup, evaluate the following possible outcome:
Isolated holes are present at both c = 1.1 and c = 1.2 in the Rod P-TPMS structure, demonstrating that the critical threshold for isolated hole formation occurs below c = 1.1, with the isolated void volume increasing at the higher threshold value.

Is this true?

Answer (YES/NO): NO